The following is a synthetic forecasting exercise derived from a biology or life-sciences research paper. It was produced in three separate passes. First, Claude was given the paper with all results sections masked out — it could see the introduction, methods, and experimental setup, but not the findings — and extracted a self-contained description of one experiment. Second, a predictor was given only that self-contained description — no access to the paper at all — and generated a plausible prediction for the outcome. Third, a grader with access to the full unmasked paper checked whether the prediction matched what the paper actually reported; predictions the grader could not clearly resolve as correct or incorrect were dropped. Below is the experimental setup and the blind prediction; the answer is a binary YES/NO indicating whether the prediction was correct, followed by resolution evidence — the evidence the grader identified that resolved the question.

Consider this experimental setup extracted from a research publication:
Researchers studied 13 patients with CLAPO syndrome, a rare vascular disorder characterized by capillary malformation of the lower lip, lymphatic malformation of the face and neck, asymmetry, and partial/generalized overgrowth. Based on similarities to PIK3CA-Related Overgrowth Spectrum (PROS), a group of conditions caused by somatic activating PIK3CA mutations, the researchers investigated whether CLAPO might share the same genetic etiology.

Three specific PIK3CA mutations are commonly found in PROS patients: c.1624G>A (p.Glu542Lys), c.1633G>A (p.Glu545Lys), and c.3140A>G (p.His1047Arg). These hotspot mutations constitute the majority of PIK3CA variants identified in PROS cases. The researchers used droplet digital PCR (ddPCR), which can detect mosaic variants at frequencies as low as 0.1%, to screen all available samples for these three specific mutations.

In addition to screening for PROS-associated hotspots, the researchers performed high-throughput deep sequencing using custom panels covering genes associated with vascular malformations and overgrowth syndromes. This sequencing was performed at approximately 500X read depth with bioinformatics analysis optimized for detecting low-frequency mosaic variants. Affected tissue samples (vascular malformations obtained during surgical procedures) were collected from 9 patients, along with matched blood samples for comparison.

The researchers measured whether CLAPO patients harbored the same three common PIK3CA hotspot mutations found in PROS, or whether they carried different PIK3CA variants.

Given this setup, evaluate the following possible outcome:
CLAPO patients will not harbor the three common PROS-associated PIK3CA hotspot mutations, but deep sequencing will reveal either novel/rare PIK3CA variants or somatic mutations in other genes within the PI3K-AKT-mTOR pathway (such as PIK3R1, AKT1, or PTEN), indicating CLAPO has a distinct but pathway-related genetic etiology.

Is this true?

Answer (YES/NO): NO